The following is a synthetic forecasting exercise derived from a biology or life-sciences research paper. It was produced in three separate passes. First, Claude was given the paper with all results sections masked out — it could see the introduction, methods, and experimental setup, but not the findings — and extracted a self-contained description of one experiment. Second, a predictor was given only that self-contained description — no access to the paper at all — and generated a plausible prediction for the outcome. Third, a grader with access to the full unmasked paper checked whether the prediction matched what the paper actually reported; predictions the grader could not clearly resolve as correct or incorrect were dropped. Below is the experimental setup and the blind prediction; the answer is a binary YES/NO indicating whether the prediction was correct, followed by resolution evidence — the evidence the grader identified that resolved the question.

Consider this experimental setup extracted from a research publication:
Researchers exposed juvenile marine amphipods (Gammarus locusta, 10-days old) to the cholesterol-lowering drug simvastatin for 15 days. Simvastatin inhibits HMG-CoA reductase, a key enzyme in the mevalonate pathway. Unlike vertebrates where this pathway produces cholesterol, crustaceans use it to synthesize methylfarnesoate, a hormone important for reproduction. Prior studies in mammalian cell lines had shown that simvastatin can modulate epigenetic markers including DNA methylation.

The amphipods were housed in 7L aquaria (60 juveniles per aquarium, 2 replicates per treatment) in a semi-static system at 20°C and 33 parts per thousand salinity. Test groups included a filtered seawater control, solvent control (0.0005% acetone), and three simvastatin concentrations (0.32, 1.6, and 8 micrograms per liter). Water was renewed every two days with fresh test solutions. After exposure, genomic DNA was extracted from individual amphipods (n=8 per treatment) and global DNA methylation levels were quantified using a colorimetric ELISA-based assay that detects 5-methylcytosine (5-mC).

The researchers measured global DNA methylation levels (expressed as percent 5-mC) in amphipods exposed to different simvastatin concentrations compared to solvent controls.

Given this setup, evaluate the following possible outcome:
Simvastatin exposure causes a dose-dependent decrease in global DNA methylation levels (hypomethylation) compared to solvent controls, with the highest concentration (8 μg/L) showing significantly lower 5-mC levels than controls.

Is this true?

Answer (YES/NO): NO